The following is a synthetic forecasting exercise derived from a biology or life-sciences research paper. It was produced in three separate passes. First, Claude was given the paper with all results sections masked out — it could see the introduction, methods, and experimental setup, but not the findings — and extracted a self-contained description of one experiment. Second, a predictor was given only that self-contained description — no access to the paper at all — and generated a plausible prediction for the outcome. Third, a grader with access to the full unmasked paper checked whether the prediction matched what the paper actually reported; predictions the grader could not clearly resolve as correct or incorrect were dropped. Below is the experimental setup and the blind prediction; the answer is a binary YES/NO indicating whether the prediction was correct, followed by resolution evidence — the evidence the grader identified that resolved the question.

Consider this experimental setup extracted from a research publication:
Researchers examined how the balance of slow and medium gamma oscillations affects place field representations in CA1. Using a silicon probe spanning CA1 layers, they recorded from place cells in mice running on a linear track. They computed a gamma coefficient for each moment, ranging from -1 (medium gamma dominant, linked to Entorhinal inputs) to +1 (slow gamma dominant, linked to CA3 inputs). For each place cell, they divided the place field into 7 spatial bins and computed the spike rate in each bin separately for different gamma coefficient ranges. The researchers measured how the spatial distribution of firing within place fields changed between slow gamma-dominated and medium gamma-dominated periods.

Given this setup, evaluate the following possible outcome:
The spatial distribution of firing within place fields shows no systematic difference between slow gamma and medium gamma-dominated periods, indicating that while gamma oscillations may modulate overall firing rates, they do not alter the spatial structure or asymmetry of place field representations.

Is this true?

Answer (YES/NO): NO